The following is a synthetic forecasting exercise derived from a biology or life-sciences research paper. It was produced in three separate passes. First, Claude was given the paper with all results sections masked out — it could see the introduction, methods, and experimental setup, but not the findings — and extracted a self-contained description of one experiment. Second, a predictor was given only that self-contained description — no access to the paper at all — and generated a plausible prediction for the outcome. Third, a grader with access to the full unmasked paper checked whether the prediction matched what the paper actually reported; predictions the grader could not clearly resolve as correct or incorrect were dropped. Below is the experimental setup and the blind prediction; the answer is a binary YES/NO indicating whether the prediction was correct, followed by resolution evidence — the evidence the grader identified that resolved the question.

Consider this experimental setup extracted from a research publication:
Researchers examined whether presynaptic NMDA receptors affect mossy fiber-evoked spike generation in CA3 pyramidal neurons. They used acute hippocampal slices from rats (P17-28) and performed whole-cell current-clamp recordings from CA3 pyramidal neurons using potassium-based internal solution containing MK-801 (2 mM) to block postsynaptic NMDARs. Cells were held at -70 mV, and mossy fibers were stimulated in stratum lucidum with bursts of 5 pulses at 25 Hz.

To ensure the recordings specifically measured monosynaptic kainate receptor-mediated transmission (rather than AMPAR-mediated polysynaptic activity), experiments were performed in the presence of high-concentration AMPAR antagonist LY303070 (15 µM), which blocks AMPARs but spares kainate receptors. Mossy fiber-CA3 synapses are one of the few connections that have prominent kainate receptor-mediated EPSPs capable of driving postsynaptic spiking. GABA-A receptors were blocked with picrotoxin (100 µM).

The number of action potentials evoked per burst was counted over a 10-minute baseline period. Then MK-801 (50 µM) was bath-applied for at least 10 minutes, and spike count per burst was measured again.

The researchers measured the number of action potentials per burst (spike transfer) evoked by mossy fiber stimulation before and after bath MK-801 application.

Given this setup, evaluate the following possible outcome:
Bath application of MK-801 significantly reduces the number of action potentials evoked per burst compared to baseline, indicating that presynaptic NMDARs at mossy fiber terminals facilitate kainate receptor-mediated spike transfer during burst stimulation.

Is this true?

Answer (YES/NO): YES